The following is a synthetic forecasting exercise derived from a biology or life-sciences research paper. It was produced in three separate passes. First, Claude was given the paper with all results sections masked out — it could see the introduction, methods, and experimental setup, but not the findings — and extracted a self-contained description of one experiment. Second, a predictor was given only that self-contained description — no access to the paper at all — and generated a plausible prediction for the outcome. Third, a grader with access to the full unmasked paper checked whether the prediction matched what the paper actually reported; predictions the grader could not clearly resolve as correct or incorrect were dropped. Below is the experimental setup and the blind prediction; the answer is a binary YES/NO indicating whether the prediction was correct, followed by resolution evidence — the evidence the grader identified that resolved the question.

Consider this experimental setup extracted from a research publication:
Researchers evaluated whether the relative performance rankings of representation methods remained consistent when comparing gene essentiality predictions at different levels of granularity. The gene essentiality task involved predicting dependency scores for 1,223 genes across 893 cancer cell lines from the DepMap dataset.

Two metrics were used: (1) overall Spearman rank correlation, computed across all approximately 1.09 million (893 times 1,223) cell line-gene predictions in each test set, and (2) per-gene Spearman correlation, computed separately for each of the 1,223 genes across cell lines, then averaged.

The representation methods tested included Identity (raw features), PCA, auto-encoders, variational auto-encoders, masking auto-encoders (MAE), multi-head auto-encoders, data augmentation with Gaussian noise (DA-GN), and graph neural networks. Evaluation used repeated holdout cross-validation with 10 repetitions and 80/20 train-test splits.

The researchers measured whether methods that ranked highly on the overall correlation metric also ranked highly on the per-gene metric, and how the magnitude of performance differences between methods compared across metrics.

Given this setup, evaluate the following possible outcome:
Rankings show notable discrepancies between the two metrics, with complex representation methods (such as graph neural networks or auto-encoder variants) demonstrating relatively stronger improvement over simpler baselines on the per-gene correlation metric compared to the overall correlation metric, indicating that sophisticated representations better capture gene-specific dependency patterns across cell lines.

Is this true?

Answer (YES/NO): NO